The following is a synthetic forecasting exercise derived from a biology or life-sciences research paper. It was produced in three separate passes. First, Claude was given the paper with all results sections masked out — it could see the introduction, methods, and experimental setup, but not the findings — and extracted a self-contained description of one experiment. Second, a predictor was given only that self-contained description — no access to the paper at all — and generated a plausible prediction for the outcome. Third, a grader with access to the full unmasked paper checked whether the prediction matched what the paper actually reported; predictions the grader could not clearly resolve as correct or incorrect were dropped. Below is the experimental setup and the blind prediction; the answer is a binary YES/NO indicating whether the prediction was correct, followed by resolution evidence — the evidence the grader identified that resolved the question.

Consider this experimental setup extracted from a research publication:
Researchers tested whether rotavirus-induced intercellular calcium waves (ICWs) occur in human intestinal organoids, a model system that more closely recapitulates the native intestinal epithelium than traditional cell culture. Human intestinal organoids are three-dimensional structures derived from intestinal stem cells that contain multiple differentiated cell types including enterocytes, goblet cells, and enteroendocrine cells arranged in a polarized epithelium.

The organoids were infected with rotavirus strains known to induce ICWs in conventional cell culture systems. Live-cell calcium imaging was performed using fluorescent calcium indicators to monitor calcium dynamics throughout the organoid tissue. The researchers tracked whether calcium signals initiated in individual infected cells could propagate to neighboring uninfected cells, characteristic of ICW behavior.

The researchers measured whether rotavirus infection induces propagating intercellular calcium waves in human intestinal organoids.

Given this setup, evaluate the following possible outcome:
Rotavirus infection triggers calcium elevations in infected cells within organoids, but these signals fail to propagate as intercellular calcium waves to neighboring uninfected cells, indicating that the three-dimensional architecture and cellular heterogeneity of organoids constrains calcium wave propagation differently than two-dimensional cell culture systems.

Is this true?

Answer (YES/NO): NO